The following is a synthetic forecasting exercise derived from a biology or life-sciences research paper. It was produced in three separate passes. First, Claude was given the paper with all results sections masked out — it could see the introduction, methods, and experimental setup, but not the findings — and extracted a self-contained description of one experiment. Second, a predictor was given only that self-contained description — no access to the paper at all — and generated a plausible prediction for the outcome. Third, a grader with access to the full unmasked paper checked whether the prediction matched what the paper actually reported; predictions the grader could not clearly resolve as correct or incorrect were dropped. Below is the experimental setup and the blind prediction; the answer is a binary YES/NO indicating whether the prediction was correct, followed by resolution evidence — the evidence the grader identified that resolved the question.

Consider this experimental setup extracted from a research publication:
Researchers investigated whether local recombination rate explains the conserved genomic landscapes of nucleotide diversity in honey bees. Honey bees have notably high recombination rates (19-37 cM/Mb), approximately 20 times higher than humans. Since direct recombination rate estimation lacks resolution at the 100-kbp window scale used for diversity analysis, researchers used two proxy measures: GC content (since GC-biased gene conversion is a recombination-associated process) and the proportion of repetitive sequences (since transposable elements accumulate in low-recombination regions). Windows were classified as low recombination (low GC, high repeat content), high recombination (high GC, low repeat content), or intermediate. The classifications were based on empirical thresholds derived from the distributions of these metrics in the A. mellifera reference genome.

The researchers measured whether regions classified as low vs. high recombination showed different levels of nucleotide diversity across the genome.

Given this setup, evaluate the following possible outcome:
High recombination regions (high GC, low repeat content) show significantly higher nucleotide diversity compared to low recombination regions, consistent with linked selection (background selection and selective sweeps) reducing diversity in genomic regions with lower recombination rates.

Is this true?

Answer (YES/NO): YES